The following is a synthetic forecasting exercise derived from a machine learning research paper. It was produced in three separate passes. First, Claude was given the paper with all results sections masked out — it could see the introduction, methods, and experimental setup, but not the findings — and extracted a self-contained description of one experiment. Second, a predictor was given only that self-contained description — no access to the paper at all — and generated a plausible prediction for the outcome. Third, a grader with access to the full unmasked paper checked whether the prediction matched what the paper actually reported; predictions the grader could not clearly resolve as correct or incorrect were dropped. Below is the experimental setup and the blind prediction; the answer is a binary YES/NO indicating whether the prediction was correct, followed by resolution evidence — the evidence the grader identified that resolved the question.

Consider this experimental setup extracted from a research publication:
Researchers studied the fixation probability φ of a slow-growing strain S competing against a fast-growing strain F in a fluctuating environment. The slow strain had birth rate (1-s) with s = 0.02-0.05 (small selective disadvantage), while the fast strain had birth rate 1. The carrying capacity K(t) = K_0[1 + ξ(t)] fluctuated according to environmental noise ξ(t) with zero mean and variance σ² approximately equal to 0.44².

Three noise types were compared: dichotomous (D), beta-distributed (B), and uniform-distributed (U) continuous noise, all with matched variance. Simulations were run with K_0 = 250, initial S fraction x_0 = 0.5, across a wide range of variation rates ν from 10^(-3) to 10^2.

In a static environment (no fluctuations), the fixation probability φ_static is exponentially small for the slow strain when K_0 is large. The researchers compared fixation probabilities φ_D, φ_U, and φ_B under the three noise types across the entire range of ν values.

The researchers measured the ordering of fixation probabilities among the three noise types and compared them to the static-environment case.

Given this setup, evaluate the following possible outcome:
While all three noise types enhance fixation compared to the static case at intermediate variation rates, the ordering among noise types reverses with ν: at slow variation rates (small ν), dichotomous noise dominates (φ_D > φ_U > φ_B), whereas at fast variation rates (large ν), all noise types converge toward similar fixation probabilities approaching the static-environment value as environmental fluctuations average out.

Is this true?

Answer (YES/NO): NO